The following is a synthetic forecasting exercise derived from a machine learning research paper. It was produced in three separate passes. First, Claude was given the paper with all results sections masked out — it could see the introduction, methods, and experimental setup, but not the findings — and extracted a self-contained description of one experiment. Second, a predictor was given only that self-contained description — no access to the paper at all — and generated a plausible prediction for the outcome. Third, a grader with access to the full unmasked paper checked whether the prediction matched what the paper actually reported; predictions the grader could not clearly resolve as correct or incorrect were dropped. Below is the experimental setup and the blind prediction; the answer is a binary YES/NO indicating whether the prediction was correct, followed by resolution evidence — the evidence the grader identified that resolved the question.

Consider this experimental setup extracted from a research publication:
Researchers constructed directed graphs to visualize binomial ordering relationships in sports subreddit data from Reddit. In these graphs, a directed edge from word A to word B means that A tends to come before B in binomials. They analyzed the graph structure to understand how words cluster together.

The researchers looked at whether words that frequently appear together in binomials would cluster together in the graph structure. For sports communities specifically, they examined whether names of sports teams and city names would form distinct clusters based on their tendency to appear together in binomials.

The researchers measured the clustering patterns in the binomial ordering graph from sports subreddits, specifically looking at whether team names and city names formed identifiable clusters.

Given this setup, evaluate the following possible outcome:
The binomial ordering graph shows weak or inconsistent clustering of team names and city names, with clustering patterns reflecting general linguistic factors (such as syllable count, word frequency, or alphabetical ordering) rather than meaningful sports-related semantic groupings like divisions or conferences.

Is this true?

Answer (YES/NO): NO